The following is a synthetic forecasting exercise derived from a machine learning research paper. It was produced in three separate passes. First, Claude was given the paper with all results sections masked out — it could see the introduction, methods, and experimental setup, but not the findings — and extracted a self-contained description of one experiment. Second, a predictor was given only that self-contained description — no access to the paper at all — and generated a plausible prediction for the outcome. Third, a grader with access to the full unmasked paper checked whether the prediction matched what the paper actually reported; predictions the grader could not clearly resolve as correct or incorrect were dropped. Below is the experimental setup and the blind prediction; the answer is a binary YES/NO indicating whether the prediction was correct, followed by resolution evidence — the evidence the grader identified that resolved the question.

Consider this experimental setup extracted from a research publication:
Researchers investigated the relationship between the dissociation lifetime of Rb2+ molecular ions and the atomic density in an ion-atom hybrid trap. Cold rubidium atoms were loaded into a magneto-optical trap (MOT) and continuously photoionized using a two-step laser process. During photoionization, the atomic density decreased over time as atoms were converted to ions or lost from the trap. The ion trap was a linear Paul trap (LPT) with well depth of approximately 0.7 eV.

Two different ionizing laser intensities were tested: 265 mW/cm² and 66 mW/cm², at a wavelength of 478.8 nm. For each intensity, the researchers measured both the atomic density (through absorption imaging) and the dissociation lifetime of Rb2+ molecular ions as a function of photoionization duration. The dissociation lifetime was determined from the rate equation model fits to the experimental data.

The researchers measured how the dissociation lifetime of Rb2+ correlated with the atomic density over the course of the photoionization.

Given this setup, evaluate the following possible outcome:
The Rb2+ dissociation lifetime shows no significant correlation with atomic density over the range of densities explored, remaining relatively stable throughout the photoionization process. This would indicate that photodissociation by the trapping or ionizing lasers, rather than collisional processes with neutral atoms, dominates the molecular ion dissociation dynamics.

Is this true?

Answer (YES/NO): NO